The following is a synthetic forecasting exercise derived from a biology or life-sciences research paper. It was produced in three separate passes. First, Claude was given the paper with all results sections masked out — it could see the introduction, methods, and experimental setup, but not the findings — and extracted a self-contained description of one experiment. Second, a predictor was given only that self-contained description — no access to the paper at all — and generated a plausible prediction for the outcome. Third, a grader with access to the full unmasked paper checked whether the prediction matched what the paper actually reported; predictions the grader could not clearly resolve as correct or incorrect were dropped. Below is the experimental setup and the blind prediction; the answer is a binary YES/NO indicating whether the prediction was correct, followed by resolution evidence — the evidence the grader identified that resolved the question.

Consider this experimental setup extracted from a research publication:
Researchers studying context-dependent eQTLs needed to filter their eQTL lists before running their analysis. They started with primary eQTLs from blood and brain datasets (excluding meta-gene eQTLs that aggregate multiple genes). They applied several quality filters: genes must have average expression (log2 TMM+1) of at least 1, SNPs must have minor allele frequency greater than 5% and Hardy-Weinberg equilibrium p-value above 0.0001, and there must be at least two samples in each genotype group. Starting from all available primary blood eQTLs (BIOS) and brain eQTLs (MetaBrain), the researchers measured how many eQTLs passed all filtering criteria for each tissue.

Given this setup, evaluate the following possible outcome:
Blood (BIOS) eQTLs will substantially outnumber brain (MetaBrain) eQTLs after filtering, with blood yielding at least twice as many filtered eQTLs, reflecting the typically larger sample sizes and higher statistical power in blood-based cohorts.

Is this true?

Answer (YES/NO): NO